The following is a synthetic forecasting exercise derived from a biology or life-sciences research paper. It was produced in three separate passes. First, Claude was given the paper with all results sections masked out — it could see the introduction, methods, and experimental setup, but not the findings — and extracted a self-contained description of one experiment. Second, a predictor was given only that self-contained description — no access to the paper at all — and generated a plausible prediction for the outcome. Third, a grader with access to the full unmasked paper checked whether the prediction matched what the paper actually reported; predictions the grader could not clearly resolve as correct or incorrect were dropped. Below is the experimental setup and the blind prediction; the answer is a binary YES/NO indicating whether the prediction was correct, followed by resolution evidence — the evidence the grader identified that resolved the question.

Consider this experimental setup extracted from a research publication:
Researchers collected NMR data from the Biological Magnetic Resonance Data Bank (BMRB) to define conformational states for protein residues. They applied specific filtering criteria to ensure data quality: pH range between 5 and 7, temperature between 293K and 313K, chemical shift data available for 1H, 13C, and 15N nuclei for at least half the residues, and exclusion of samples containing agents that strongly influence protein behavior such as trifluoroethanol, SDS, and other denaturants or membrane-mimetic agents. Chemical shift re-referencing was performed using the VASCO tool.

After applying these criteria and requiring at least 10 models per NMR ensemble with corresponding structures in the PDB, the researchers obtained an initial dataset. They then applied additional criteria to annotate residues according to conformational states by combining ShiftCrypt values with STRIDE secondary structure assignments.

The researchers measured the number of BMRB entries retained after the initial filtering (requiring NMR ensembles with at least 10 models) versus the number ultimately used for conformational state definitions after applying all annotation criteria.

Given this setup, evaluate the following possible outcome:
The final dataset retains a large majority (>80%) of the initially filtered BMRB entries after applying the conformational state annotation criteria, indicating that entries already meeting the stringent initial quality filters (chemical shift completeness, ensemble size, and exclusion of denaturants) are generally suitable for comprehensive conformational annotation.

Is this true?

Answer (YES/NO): YES